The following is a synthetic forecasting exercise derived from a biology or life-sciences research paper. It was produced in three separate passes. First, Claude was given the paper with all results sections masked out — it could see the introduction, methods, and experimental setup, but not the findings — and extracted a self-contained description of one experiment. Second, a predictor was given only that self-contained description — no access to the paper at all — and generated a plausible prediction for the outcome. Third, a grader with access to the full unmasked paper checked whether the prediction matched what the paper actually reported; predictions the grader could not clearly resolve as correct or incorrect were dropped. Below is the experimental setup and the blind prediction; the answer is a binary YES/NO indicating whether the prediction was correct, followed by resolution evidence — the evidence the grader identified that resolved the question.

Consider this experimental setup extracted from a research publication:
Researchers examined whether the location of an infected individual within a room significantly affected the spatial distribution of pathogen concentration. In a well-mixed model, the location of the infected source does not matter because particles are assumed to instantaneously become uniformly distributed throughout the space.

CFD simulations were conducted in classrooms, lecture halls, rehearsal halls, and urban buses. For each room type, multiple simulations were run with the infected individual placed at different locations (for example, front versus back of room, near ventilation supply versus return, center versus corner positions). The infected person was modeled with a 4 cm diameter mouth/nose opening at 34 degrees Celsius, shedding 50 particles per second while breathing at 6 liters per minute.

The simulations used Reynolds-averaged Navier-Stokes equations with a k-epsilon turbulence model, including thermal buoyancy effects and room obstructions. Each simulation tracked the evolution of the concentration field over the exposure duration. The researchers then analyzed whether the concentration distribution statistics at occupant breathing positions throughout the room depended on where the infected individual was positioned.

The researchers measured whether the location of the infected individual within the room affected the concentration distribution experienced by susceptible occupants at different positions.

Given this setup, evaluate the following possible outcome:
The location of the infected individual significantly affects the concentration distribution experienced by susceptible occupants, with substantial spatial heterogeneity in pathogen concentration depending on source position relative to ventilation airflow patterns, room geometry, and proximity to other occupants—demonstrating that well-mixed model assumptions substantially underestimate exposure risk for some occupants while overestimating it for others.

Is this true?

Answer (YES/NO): YES